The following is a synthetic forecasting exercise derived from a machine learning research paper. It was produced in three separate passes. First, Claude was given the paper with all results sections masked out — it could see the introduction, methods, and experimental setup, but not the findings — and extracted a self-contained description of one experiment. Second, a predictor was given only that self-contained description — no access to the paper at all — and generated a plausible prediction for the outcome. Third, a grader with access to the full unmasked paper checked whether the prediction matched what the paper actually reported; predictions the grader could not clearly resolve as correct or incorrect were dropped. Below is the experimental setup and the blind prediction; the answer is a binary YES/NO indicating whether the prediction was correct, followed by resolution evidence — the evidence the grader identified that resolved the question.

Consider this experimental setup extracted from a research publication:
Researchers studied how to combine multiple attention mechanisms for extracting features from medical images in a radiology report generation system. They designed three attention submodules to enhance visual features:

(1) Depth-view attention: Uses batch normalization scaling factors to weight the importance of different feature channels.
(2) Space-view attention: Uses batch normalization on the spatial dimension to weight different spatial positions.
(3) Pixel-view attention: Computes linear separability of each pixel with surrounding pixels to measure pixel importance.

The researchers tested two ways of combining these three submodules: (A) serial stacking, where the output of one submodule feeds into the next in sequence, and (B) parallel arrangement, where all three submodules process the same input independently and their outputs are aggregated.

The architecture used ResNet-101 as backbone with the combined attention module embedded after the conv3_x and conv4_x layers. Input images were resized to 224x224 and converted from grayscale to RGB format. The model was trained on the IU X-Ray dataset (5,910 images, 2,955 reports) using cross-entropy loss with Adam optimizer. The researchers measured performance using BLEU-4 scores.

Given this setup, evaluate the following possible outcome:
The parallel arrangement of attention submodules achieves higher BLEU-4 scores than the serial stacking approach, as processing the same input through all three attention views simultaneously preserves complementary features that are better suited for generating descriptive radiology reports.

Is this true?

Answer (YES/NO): NO